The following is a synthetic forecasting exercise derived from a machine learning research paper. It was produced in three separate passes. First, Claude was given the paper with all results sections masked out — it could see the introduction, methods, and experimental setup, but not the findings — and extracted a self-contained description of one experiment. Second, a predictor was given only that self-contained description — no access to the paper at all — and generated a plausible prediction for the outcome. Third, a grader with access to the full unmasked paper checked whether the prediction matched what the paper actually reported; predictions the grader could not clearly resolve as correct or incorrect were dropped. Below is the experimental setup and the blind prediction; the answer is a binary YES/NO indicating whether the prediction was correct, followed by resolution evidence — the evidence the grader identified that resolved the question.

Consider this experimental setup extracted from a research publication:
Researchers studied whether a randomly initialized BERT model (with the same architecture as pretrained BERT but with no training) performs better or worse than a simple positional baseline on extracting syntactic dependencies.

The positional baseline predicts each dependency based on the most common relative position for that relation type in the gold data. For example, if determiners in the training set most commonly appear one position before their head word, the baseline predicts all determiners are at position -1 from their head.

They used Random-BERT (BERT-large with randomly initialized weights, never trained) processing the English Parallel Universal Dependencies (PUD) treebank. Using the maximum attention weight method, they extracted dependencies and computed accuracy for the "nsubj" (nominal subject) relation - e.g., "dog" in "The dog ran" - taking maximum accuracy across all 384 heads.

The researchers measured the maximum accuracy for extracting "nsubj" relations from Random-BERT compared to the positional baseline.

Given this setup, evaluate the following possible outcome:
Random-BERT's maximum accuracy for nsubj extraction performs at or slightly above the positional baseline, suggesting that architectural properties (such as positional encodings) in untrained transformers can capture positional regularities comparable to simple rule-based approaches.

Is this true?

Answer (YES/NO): NO